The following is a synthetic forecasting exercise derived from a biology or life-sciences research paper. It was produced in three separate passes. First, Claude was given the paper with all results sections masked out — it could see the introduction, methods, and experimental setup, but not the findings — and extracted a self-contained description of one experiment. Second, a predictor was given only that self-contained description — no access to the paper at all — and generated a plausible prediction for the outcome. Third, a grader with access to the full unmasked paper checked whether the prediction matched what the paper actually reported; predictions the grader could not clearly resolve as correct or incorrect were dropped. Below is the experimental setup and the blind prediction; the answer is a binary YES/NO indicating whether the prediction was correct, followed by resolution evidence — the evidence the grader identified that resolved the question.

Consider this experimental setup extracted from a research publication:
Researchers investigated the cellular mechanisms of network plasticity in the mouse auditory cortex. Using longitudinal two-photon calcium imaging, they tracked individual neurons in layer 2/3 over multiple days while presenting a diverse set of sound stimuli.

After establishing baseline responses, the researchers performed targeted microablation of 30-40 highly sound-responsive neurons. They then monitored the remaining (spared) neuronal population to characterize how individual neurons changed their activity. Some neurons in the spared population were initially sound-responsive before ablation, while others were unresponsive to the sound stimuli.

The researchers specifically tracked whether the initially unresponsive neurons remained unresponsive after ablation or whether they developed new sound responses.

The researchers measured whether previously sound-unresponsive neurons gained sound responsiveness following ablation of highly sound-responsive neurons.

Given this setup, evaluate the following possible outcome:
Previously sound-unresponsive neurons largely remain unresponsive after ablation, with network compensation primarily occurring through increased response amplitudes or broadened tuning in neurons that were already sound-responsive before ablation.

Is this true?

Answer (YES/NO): NO